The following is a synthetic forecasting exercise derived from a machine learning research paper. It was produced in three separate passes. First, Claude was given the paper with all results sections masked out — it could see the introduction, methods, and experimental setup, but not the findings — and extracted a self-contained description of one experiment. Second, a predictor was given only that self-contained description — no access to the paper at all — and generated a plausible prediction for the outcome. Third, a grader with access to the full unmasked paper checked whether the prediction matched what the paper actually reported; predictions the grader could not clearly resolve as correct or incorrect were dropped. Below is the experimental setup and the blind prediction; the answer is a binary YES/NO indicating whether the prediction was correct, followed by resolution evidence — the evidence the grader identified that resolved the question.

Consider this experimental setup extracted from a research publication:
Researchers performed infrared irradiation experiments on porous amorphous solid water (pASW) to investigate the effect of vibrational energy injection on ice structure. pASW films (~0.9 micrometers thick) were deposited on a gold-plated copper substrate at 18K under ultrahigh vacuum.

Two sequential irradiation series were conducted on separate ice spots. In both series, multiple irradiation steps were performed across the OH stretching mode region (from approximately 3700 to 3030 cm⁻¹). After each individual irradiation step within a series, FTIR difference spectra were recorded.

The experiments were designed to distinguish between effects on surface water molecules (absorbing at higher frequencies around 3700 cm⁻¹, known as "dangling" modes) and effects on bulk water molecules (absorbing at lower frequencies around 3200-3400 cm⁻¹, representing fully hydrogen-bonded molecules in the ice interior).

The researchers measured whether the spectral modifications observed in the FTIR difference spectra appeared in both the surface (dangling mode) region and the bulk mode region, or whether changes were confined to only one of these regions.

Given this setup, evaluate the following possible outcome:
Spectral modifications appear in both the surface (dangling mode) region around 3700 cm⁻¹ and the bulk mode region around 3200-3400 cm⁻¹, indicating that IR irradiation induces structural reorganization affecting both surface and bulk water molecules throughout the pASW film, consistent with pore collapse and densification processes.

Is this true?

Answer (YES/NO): YES